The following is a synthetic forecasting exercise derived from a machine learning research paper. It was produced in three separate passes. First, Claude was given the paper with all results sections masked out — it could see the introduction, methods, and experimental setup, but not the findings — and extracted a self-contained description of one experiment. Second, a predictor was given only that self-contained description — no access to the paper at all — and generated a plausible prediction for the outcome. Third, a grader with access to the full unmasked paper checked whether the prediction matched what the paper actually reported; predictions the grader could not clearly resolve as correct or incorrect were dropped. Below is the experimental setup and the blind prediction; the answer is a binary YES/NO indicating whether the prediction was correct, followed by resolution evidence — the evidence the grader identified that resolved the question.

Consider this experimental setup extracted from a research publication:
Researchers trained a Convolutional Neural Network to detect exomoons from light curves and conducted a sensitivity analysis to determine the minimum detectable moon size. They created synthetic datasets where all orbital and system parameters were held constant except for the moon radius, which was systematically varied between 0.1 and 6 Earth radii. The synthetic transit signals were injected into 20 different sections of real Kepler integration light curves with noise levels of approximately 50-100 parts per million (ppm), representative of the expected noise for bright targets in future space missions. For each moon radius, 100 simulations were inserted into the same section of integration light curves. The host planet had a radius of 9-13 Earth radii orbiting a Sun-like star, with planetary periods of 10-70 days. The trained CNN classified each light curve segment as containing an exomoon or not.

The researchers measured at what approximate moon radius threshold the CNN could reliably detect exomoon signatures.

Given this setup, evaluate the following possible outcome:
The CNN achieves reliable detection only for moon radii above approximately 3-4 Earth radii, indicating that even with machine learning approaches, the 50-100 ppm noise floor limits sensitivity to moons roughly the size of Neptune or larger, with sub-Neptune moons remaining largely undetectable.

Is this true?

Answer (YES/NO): NO